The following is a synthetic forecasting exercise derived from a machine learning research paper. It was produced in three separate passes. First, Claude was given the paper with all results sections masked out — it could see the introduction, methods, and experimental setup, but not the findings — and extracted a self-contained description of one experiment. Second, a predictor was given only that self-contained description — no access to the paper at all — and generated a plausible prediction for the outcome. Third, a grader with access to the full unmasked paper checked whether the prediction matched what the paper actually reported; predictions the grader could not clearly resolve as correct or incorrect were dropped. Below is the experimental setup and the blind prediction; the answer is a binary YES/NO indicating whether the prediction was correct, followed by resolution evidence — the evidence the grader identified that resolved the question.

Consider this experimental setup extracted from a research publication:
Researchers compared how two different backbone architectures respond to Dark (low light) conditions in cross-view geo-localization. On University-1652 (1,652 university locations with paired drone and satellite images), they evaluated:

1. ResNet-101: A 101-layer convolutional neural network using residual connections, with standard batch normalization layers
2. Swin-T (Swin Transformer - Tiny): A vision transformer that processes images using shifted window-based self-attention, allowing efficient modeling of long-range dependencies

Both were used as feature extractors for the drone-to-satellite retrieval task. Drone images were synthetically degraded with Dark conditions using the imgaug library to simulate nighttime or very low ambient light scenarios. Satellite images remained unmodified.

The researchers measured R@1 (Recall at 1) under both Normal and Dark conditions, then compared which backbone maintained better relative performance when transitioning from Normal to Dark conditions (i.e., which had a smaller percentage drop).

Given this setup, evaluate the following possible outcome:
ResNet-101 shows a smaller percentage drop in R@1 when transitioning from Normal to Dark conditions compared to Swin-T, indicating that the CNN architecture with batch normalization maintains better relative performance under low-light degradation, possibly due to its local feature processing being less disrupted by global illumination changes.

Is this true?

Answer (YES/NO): NO